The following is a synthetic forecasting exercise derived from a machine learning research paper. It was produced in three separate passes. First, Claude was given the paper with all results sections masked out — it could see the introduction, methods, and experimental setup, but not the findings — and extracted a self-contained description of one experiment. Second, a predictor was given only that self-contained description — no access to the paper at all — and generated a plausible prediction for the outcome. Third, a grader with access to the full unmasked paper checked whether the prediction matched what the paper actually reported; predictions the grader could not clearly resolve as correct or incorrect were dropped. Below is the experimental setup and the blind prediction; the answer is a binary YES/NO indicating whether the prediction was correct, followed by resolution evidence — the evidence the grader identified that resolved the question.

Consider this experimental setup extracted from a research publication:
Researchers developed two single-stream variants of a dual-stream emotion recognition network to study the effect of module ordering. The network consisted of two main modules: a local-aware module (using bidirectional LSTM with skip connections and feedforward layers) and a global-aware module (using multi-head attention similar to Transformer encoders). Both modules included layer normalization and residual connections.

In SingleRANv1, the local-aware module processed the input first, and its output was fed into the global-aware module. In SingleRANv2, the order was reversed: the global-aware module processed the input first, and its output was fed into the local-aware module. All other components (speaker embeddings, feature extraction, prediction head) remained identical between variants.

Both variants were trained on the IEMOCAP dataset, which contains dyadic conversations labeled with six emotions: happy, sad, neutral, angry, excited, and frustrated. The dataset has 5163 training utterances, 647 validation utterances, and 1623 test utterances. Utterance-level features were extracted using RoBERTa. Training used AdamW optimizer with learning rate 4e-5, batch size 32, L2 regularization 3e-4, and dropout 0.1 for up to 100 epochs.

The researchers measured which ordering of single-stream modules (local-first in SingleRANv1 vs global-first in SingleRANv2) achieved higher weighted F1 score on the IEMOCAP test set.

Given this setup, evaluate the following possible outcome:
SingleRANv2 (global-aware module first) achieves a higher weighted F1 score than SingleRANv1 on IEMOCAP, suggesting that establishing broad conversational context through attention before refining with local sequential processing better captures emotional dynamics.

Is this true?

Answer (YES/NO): NO